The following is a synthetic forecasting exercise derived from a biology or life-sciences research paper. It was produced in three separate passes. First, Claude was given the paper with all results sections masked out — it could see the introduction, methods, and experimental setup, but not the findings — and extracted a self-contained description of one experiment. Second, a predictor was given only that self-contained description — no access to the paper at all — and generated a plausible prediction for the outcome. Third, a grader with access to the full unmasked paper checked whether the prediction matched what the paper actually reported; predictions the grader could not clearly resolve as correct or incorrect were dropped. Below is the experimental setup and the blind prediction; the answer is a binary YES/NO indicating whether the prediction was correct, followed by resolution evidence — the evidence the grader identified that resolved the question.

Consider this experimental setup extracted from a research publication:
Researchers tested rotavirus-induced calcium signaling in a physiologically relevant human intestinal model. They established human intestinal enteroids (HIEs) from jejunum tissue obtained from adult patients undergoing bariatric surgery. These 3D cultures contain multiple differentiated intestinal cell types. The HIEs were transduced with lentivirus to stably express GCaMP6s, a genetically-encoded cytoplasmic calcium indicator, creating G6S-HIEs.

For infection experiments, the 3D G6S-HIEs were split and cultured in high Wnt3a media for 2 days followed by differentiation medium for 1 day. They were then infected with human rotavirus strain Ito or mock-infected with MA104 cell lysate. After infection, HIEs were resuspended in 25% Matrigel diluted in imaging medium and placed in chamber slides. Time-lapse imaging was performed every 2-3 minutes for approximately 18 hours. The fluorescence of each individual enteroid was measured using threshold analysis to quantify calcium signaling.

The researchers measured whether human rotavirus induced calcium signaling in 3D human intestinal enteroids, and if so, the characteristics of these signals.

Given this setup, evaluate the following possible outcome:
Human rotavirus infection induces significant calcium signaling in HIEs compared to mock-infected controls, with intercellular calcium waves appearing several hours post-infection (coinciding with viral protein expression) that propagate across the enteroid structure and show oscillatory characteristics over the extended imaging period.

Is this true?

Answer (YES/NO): NO